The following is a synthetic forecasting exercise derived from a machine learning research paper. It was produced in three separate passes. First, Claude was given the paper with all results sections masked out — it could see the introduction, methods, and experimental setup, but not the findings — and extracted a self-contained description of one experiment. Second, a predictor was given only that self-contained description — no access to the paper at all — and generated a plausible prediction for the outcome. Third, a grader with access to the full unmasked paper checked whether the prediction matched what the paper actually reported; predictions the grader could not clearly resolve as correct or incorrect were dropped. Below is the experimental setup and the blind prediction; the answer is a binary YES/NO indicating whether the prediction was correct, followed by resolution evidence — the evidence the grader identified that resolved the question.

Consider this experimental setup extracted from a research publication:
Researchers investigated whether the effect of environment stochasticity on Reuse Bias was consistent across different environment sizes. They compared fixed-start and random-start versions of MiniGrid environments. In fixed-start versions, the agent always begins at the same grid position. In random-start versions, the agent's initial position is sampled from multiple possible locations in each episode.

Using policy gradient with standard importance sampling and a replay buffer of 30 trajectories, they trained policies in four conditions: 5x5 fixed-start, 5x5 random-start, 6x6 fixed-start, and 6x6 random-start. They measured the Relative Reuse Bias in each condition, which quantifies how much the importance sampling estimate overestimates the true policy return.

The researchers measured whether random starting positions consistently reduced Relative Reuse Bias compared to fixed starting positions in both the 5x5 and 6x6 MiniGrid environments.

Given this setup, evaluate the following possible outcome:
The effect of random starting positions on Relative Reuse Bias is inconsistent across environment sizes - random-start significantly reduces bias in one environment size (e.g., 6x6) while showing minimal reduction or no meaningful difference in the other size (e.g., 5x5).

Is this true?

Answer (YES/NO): NO